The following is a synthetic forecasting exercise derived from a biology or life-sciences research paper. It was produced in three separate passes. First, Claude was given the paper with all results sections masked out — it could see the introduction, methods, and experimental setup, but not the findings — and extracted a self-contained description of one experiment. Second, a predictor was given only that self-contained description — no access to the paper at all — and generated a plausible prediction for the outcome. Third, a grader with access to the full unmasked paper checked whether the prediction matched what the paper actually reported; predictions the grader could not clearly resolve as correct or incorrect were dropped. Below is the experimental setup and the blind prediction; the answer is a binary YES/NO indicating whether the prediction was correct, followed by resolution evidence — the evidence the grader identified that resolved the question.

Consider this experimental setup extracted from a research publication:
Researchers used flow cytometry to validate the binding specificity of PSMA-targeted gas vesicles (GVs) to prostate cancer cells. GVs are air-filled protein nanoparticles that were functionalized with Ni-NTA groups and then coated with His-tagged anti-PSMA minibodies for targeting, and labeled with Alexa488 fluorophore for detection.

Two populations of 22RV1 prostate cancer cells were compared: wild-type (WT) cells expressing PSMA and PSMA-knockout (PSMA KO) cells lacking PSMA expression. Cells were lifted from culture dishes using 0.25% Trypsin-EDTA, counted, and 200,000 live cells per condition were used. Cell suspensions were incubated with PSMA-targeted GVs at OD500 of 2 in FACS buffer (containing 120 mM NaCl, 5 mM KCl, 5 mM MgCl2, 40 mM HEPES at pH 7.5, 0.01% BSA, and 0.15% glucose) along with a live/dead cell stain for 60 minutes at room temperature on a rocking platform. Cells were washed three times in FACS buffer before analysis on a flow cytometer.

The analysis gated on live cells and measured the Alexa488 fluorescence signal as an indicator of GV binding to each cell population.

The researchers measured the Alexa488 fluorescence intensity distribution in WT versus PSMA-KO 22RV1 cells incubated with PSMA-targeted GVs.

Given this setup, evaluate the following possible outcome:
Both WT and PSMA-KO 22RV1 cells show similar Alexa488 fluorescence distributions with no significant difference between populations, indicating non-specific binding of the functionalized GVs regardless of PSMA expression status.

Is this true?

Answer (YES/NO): NO